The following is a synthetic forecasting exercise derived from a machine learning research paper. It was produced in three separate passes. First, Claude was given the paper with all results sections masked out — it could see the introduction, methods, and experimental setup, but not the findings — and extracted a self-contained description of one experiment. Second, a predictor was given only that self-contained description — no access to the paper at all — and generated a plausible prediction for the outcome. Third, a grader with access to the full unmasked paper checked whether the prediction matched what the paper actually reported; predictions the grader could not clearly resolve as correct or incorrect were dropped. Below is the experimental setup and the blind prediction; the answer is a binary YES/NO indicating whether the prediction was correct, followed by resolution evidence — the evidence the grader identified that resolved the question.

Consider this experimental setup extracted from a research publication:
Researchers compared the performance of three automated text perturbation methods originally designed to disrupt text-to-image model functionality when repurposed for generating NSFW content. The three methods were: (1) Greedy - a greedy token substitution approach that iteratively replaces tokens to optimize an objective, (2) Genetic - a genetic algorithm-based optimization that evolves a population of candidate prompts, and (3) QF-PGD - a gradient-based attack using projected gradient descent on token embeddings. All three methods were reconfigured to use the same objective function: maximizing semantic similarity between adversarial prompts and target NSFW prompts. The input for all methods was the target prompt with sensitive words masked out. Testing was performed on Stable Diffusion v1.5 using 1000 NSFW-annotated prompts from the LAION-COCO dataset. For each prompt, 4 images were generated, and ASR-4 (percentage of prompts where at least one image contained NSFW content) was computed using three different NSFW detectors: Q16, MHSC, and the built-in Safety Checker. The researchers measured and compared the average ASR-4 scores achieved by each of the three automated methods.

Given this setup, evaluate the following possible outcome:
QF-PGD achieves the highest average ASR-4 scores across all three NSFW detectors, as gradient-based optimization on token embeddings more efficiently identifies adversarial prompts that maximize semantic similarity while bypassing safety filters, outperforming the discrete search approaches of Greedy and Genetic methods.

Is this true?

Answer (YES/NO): NO